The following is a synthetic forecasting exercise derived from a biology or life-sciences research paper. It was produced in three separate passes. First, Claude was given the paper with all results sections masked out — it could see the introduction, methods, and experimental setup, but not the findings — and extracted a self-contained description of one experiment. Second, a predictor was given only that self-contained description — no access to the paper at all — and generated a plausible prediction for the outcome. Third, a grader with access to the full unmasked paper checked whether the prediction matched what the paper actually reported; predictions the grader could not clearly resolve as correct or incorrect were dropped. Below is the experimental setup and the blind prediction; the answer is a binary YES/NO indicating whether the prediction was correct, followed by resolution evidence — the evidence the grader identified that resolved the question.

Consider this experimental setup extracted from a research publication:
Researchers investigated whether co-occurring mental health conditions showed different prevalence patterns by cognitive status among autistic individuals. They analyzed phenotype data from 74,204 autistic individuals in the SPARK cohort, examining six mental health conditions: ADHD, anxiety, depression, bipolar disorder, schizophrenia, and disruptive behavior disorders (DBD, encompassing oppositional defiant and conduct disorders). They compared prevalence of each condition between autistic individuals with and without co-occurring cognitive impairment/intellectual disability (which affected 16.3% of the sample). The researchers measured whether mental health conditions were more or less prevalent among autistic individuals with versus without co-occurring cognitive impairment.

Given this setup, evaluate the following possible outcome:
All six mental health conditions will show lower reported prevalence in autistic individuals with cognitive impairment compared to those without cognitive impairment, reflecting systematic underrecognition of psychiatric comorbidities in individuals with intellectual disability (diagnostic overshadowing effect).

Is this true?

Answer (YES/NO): NO